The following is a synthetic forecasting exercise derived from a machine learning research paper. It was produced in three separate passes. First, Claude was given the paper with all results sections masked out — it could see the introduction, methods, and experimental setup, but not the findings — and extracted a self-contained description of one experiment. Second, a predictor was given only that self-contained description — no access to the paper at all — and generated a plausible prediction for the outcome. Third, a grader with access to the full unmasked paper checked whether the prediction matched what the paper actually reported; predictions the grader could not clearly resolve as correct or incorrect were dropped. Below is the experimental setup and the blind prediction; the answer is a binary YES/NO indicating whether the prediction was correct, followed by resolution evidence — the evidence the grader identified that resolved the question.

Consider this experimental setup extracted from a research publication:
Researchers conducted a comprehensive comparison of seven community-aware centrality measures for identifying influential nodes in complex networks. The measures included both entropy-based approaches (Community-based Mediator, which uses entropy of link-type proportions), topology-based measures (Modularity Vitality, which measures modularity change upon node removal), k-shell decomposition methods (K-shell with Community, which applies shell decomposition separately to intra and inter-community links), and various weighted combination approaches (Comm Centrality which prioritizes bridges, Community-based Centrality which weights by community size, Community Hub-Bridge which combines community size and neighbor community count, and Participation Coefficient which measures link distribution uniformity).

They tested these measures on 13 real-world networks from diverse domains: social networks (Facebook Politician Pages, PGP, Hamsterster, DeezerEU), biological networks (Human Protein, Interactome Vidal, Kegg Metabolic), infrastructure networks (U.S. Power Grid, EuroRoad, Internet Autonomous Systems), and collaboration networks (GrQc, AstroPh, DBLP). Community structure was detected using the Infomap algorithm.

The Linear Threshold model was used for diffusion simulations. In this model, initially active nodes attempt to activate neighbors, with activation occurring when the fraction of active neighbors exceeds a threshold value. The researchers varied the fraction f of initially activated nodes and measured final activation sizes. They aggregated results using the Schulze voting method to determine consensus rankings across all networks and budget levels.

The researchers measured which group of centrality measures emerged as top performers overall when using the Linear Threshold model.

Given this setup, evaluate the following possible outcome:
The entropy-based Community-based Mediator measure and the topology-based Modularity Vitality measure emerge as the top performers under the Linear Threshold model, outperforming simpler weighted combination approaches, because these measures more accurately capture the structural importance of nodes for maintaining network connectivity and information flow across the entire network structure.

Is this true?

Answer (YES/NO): NO